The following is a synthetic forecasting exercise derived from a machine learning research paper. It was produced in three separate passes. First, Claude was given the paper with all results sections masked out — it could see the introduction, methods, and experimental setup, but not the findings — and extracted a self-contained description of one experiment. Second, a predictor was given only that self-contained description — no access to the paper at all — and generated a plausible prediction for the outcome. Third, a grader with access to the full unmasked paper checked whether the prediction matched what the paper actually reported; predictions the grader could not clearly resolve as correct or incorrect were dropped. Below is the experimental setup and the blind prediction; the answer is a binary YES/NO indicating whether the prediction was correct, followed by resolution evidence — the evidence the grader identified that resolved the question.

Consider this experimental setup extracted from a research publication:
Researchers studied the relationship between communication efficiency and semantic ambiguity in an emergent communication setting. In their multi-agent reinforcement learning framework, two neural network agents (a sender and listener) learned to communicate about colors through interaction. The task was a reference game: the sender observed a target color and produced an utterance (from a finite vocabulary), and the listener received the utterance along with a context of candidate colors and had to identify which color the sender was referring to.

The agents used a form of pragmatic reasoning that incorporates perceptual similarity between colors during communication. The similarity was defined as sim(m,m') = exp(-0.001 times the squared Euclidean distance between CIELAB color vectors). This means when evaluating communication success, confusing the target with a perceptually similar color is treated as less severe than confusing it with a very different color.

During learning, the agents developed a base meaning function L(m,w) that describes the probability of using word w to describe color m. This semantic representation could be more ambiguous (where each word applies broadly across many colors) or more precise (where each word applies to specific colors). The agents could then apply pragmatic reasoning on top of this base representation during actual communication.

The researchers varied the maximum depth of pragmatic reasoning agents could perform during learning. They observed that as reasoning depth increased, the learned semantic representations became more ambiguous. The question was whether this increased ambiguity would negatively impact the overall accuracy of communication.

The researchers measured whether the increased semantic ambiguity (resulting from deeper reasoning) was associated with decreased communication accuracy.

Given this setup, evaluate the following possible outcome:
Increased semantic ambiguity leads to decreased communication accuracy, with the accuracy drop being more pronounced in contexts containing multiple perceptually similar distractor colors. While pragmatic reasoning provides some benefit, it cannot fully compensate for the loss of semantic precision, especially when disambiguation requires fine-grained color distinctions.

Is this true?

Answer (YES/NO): NO